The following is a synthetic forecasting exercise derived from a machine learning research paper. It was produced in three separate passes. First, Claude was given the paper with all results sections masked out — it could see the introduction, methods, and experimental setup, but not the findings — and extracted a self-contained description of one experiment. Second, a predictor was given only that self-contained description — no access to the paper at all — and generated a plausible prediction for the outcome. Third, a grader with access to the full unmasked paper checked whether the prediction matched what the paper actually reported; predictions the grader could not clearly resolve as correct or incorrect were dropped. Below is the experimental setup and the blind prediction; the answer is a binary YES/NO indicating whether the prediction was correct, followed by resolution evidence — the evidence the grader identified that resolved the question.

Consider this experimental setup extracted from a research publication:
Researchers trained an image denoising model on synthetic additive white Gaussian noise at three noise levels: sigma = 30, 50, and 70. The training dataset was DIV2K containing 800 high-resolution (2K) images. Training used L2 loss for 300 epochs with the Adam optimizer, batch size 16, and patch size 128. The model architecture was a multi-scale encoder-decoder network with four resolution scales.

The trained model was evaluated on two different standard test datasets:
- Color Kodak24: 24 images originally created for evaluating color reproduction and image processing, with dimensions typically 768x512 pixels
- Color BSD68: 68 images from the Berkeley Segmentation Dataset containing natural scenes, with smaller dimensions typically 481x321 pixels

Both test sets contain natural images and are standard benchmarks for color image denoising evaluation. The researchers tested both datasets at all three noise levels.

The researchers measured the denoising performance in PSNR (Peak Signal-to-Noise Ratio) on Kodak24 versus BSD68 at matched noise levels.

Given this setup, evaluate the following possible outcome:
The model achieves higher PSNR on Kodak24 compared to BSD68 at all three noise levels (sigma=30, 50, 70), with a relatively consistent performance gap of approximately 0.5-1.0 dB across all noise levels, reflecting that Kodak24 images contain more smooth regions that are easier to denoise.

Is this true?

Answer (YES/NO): NO